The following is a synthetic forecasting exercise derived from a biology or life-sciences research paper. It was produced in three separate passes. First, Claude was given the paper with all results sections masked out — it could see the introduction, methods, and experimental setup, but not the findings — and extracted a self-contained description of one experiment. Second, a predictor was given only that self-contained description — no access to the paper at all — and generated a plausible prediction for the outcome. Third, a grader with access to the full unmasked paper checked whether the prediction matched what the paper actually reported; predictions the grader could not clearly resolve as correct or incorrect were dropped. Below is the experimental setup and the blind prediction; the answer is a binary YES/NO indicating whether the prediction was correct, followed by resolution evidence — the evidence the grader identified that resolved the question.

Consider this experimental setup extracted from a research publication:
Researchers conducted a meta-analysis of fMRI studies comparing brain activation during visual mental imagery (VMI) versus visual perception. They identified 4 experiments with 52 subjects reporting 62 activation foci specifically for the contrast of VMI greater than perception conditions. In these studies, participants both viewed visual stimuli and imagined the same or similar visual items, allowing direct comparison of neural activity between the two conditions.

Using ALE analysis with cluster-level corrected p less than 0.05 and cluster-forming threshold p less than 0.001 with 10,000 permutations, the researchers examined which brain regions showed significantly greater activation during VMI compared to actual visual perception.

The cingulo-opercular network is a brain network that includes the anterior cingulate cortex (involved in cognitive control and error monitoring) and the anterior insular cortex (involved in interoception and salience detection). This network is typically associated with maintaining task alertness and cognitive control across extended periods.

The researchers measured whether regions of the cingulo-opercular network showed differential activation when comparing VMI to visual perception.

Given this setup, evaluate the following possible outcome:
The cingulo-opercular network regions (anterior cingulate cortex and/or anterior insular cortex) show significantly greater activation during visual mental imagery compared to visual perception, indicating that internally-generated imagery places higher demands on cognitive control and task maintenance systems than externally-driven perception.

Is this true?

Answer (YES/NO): YES